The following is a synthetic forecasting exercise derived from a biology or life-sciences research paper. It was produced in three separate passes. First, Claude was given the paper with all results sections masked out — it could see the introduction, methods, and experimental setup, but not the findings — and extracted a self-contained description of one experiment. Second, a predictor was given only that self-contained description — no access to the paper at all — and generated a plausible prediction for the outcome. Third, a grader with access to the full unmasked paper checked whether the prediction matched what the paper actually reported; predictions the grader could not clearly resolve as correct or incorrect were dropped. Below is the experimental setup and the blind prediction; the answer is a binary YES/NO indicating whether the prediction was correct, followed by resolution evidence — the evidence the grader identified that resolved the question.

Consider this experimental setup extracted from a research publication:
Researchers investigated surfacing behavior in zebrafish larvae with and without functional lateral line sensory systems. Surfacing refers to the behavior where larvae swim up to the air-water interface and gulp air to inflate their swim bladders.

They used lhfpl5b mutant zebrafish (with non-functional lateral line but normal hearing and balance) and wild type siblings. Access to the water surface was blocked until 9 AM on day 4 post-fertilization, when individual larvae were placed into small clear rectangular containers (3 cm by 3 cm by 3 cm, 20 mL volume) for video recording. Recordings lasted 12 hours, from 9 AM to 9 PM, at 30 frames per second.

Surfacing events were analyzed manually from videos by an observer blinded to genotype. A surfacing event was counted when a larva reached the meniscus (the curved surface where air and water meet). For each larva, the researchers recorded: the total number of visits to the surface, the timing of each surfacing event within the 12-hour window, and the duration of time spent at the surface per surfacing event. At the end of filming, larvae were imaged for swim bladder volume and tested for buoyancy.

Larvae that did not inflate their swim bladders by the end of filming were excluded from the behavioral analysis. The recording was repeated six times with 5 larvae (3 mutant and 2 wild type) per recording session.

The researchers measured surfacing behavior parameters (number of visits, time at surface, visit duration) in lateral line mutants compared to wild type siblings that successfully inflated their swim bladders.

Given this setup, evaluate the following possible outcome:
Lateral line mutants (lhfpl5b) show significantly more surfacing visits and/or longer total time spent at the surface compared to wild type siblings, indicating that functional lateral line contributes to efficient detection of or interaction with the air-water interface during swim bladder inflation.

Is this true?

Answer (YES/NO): NO